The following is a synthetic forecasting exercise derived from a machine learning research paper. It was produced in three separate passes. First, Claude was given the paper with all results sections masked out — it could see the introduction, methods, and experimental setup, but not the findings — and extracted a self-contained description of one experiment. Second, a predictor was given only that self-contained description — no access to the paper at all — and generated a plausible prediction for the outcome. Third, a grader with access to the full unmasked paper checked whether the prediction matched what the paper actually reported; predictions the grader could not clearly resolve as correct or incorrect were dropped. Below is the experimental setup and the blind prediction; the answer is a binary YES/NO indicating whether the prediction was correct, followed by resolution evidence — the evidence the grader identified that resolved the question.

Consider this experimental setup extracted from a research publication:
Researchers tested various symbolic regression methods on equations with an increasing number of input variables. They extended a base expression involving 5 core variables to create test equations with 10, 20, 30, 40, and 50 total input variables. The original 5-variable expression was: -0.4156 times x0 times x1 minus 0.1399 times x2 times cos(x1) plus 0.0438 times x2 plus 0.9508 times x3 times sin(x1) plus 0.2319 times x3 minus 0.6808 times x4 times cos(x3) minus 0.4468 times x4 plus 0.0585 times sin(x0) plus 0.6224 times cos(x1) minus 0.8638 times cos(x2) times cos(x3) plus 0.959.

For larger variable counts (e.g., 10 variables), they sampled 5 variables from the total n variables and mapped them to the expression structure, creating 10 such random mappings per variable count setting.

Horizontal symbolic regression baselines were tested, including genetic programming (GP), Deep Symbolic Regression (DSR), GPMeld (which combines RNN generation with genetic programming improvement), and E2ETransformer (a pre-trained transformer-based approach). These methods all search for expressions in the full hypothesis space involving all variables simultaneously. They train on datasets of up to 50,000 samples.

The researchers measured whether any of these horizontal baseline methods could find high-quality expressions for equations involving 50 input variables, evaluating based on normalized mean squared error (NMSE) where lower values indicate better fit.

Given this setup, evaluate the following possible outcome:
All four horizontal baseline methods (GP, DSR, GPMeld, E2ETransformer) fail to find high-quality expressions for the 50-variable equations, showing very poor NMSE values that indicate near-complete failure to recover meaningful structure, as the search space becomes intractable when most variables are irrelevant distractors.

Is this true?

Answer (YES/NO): NO